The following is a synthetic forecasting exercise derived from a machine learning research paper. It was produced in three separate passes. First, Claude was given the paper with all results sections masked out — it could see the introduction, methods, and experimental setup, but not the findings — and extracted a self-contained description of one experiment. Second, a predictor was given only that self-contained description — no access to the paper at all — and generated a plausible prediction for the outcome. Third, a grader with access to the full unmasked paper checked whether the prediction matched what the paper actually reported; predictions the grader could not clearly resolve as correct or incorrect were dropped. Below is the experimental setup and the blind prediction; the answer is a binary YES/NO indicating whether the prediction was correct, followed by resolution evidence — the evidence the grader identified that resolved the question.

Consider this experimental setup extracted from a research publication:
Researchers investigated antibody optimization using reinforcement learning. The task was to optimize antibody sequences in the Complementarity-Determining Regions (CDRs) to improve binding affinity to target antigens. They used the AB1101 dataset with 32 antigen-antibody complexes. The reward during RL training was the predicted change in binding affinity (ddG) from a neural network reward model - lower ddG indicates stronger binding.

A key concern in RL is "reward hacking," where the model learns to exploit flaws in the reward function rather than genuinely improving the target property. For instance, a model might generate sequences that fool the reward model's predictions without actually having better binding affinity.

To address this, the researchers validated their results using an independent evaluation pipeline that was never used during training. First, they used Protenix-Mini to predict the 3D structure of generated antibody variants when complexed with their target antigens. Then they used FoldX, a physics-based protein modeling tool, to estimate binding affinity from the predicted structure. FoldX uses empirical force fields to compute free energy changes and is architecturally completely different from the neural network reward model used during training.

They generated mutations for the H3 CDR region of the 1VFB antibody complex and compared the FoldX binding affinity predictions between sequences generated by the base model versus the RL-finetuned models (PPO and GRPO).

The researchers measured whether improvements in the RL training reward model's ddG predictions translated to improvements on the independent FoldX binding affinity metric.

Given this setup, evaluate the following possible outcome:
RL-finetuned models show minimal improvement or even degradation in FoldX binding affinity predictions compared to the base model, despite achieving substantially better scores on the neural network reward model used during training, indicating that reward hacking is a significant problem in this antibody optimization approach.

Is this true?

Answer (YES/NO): NO